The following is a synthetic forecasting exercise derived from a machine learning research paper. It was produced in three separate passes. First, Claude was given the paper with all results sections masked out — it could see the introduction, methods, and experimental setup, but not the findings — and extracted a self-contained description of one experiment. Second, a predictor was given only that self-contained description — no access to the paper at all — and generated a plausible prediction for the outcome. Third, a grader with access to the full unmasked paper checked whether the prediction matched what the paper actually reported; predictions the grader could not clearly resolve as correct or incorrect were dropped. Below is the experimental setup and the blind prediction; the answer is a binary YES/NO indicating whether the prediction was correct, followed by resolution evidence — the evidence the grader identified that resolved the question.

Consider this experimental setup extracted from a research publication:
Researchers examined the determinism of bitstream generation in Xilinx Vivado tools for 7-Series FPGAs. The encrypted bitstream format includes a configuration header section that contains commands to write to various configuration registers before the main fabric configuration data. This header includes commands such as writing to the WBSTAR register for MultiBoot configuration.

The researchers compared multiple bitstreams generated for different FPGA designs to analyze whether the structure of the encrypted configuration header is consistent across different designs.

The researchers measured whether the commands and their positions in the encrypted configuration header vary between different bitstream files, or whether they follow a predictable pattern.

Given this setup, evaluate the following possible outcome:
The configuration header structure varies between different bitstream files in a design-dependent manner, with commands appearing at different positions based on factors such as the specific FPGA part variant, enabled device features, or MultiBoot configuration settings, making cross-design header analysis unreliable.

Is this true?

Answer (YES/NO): NO